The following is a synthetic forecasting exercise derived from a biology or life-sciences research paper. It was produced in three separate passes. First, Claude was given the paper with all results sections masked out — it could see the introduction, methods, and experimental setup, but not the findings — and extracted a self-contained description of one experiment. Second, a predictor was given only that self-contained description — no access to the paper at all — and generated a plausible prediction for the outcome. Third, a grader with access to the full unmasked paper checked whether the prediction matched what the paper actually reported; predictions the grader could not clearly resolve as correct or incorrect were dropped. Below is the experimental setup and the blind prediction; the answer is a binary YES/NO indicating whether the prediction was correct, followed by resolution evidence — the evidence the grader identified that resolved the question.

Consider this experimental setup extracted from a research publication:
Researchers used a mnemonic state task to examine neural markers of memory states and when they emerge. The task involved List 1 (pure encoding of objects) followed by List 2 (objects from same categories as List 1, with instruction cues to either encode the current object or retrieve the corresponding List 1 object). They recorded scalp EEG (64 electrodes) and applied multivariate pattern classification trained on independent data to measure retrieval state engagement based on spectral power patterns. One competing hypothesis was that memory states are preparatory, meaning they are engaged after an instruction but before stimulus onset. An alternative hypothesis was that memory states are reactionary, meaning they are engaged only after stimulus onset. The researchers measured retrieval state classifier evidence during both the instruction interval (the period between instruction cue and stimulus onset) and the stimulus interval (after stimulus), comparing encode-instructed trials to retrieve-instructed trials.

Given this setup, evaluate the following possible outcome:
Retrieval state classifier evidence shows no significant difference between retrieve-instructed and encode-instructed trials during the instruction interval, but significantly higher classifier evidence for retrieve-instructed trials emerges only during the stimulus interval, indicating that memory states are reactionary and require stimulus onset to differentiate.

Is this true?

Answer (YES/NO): YES